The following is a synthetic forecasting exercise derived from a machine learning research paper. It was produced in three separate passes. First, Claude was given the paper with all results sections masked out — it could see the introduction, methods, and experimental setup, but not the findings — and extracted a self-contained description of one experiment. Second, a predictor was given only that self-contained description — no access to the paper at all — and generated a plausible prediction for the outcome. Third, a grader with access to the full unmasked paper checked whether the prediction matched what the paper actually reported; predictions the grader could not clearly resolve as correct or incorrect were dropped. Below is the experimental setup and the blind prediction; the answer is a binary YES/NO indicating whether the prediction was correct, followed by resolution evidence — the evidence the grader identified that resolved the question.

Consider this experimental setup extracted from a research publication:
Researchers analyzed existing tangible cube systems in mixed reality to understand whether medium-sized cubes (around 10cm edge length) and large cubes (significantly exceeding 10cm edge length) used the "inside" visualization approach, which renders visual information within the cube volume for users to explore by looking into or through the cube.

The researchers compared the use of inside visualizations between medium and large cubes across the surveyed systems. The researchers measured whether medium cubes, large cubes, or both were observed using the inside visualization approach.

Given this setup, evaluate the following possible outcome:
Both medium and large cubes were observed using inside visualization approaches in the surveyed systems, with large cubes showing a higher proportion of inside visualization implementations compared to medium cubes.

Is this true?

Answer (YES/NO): NO